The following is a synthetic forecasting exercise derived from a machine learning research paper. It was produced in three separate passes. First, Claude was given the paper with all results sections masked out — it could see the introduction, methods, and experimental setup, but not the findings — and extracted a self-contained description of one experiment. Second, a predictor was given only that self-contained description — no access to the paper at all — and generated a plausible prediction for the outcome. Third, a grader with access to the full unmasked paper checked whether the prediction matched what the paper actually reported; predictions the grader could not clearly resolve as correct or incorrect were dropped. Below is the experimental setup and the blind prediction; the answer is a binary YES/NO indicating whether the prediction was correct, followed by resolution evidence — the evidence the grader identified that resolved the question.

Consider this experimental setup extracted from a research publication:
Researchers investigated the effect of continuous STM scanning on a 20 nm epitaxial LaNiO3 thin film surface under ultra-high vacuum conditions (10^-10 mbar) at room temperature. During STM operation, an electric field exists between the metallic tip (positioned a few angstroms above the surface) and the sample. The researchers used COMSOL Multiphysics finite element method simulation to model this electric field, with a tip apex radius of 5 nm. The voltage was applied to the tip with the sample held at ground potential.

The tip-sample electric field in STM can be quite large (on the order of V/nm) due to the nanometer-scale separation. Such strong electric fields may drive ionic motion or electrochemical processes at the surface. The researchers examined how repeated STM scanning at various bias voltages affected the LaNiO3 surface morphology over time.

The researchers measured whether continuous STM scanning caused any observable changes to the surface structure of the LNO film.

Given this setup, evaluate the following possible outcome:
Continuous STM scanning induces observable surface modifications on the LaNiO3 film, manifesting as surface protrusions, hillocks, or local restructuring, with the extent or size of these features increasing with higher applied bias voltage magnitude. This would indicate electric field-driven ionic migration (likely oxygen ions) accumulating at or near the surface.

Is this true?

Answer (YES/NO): NO